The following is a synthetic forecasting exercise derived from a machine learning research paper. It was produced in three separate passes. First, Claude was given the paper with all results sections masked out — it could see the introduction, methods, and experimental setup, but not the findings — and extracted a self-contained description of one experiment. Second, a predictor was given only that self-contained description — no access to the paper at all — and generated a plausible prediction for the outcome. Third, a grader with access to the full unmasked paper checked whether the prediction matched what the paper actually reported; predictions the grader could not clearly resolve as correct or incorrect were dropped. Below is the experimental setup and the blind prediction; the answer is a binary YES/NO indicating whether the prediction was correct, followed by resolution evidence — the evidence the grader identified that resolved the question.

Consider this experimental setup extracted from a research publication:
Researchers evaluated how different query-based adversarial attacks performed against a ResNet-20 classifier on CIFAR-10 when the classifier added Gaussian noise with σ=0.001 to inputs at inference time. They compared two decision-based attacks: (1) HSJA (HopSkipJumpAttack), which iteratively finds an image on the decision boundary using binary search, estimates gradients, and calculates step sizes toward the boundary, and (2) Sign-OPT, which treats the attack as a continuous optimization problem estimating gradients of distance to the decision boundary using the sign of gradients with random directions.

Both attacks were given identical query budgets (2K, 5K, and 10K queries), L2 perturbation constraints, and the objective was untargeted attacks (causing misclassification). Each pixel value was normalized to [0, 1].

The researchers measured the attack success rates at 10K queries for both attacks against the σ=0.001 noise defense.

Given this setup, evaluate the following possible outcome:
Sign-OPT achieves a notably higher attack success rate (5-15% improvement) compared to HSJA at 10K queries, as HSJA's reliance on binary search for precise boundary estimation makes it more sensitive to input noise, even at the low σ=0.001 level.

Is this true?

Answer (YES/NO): NO